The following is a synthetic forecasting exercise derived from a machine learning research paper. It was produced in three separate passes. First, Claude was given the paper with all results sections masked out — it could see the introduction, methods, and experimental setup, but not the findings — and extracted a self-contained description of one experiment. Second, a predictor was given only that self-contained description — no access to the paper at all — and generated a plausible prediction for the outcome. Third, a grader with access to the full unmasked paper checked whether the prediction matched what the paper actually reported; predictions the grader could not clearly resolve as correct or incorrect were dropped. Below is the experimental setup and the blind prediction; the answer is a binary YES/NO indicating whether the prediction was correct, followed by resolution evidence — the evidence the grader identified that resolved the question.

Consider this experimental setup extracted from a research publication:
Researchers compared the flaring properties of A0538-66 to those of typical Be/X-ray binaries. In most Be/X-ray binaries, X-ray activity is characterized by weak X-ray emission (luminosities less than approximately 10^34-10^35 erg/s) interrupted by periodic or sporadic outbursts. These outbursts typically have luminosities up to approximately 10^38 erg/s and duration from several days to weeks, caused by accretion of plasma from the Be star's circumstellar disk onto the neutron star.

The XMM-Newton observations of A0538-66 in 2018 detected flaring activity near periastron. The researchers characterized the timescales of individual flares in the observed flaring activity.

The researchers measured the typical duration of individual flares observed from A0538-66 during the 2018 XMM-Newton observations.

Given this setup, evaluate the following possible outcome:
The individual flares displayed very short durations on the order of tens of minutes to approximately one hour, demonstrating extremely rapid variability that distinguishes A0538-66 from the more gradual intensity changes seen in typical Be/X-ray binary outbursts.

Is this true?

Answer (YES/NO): NO